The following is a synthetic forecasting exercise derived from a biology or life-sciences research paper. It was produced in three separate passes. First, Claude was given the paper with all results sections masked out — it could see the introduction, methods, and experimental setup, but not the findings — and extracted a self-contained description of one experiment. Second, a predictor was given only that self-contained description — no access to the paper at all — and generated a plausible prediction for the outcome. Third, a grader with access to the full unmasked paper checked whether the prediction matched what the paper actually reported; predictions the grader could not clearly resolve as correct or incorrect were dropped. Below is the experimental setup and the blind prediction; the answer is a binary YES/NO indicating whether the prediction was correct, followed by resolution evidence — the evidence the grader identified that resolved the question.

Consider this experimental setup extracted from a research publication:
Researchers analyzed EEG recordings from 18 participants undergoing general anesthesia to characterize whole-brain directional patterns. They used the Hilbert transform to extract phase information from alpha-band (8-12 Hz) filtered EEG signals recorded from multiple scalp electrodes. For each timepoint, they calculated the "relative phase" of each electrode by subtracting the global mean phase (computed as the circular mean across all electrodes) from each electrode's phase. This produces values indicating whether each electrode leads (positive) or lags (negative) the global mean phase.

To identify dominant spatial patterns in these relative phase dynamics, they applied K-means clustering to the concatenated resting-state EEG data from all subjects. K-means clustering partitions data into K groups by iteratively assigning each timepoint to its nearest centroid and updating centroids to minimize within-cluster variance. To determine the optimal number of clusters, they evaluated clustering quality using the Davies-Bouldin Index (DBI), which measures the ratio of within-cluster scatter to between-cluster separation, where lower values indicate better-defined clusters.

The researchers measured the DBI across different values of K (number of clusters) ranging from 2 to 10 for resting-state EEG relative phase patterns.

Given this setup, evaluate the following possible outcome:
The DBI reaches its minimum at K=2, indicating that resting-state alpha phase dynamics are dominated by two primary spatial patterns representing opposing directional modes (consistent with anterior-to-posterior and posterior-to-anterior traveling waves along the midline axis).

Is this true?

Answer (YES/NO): NO